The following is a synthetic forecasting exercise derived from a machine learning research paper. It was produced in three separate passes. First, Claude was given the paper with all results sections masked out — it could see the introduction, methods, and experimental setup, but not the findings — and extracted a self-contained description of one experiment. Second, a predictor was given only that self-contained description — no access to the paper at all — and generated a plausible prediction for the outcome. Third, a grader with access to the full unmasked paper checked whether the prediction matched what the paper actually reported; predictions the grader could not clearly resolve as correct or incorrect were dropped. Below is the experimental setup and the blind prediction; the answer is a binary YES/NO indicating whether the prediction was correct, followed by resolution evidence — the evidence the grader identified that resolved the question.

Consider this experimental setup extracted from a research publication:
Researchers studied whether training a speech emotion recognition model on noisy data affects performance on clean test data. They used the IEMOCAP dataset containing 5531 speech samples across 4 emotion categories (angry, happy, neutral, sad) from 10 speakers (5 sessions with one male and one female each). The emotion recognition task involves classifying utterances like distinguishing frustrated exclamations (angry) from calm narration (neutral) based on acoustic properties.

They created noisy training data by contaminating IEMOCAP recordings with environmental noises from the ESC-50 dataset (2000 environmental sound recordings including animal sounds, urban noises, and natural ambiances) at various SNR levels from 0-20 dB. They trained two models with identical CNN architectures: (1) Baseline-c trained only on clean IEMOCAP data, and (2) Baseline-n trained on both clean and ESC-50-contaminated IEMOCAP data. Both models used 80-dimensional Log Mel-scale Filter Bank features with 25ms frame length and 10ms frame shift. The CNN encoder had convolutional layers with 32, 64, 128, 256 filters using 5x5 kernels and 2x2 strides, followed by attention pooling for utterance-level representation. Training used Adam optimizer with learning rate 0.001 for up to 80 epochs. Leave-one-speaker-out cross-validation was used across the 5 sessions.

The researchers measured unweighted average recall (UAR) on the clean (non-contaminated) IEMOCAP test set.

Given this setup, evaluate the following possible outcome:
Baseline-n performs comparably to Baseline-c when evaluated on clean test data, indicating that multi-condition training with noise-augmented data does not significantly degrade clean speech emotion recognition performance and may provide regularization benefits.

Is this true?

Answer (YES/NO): NO